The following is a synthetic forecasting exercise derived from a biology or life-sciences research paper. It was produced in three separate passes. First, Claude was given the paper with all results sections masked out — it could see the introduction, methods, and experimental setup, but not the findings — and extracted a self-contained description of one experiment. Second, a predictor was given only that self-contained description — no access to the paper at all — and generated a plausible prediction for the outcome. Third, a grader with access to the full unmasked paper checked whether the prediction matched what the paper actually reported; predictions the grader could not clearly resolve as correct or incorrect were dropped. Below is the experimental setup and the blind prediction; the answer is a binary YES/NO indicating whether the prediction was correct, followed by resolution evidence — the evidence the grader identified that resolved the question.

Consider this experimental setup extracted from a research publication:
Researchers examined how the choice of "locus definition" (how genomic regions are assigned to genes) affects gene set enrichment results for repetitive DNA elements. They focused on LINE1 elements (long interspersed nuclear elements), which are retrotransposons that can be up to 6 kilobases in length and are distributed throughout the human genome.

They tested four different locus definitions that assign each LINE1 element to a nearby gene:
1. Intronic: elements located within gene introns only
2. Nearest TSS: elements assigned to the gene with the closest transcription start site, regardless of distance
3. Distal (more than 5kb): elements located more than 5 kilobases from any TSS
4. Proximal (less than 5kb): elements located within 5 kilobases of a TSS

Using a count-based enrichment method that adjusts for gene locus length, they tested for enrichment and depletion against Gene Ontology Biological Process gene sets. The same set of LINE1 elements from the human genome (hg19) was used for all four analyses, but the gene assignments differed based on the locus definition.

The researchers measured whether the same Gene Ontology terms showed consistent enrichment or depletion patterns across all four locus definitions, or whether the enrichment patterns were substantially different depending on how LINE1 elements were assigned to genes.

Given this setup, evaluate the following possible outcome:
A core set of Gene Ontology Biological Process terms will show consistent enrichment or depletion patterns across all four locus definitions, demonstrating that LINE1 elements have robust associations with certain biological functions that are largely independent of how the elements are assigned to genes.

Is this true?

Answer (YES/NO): NO